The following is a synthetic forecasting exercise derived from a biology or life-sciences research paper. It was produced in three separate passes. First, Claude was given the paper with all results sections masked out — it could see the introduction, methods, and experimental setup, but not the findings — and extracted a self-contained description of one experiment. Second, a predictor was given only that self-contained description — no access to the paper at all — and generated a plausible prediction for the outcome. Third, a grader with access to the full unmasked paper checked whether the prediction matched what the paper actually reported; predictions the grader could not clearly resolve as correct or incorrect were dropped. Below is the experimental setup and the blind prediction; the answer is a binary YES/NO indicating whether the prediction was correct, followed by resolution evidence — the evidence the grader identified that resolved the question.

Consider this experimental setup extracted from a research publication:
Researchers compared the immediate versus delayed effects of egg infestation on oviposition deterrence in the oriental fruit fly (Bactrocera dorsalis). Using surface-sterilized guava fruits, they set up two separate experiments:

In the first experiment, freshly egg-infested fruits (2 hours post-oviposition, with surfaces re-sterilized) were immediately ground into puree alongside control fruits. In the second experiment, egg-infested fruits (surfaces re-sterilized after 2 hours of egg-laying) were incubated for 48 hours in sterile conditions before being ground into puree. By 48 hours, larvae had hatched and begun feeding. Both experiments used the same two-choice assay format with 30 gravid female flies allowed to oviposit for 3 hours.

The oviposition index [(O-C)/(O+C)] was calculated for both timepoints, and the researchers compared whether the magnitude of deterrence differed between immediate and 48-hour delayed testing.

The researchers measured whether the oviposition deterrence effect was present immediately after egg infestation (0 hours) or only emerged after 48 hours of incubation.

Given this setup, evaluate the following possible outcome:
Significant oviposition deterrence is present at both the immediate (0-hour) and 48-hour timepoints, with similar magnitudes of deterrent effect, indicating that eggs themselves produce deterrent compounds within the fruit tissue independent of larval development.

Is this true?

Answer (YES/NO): NO